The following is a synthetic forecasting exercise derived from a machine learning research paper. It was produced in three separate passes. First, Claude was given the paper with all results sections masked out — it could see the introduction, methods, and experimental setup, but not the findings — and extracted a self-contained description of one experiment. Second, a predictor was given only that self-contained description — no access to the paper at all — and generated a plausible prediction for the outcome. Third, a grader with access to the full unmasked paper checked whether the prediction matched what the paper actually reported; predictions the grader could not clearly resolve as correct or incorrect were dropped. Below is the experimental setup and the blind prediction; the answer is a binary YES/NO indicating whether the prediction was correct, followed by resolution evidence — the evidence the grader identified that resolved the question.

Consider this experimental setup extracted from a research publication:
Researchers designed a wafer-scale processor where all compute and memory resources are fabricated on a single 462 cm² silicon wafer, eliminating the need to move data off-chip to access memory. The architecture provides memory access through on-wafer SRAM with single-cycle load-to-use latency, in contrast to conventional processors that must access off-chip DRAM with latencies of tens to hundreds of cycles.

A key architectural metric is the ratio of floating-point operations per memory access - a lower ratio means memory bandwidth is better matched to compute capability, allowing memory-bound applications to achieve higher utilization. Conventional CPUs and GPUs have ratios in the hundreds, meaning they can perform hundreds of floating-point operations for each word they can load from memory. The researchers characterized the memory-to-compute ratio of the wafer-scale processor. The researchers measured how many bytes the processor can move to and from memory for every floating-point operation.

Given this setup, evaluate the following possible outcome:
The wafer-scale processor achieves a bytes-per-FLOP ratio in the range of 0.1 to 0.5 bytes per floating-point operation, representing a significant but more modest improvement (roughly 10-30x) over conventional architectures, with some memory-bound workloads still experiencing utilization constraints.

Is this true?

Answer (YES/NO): NO